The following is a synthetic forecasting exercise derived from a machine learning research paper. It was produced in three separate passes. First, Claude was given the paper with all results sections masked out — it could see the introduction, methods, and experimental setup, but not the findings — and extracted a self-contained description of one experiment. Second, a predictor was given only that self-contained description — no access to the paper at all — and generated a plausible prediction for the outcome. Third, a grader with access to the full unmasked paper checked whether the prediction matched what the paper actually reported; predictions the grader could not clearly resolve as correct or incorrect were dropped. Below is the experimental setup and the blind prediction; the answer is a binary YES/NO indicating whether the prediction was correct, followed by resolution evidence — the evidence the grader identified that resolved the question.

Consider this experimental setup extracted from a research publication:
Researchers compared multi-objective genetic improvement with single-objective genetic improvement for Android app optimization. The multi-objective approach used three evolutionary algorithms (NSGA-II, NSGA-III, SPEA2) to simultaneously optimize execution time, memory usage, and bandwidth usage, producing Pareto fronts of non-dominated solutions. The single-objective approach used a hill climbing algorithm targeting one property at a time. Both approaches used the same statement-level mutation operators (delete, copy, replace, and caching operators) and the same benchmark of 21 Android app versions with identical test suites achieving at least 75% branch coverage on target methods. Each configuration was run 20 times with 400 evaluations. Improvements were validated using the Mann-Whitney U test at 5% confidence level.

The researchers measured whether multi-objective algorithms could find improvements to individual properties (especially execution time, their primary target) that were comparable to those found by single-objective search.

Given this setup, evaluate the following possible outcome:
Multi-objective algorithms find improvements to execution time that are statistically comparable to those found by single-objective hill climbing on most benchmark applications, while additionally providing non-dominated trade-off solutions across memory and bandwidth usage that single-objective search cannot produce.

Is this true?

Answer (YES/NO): NO